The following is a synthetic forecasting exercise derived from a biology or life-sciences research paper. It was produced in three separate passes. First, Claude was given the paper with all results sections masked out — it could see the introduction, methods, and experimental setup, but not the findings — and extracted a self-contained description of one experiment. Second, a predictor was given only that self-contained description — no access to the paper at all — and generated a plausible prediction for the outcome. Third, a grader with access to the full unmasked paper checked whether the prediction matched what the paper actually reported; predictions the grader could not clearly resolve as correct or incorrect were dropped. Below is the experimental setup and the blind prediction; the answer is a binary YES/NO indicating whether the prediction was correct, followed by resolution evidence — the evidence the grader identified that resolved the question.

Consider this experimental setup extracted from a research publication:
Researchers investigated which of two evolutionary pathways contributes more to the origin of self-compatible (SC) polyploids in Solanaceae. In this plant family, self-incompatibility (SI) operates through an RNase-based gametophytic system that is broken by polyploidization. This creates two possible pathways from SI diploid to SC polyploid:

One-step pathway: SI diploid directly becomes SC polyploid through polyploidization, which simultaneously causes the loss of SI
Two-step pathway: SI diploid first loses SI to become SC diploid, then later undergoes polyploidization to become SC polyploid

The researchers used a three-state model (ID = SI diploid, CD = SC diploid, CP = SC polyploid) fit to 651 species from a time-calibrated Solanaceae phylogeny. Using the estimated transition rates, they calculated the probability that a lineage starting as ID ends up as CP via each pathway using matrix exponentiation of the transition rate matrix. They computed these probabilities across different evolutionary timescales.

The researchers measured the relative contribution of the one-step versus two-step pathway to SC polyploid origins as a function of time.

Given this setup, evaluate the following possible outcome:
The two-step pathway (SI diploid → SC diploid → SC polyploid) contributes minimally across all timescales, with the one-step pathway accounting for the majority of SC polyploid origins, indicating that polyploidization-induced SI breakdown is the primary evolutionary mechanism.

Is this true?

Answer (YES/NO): NO